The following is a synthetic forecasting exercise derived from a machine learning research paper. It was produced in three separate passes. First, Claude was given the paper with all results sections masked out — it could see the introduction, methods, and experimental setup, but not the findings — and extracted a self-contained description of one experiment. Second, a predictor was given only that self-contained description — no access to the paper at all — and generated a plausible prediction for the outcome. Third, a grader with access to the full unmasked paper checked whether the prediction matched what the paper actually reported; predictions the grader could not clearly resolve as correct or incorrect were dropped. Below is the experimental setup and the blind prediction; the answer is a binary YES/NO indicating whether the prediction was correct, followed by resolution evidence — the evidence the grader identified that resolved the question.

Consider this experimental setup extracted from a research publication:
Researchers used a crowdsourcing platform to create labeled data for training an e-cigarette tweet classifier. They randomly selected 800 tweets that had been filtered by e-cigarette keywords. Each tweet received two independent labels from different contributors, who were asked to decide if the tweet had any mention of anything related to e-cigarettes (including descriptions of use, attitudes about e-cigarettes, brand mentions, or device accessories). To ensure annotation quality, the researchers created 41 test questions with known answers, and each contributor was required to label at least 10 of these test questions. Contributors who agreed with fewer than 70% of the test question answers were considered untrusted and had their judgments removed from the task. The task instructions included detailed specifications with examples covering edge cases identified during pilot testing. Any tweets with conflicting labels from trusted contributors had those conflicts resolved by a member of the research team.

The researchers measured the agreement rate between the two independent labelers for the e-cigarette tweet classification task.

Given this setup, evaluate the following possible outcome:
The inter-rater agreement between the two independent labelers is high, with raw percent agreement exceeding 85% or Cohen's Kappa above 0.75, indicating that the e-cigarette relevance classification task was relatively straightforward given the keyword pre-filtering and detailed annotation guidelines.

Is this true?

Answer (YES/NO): YES